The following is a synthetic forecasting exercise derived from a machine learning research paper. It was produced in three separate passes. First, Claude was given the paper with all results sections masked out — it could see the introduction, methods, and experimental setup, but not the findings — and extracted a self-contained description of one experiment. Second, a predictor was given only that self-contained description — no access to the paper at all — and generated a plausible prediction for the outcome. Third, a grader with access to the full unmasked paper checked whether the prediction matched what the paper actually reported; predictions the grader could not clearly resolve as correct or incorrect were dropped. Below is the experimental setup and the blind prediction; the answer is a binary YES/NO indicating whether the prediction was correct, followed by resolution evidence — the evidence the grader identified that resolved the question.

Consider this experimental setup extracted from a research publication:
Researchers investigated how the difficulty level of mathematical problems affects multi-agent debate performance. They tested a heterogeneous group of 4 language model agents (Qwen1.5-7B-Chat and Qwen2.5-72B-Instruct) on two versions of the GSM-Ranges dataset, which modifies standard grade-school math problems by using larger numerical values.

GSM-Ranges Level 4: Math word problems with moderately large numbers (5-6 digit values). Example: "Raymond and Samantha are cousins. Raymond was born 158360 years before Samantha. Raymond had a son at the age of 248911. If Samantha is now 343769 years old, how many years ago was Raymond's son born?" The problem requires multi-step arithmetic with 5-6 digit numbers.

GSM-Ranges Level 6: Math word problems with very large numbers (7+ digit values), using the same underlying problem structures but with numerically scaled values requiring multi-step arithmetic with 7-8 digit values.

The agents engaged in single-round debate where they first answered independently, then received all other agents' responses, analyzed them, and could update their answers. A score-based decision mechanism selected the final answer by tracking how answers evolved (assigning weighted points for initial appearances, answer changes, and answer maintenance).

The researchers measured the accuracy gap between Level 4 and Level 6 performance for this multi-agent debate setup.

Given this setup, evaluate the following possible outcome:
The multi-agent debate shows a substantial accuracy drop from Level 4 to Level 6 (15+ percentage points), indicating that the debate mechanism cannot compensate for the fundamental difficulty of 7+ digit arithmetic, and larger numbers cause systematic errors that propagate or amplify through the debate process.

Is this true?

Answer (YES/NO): NO